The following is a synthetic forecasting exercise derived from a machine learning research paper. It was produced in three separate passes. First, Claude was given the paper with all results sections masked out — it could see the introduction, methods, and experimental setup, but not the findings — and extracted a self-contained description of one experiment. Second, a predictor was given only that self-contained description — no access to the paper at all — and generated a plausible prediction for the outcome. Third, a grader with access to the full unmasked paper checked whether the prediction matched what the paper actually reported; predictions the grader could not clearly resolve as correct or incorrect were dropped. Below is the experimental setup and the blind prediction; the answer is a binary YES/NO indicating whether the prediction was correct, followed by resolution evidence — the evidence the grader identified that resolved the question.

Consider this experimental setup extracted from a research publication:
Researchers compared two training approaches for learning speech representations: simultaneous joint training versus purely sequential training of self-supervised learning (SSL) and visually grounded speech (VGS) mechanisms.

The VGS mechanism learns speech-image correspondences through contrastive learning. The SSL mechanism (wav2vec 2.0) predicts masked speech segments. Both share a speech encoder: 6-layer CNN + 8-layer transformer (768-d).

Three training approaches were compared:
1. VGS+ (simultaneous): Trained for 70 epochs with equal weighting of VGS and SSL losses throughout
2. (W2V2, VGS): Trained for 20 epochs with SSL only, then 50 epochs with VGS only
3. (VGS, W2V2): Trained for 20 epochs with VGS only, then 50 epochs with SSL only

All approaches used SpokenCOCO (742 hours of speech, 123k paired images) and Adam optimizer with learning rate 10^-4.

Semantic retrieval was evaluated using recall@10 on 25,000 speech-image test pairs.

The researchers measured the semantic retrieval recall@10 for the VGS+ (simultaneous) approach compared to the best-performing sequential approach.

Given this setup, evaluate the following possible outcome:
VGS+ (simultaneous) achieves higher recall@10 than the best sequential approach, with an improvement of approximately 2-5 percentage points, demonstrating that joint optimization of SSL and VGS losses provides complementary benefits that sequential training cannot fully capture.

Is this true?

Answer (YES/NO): NO